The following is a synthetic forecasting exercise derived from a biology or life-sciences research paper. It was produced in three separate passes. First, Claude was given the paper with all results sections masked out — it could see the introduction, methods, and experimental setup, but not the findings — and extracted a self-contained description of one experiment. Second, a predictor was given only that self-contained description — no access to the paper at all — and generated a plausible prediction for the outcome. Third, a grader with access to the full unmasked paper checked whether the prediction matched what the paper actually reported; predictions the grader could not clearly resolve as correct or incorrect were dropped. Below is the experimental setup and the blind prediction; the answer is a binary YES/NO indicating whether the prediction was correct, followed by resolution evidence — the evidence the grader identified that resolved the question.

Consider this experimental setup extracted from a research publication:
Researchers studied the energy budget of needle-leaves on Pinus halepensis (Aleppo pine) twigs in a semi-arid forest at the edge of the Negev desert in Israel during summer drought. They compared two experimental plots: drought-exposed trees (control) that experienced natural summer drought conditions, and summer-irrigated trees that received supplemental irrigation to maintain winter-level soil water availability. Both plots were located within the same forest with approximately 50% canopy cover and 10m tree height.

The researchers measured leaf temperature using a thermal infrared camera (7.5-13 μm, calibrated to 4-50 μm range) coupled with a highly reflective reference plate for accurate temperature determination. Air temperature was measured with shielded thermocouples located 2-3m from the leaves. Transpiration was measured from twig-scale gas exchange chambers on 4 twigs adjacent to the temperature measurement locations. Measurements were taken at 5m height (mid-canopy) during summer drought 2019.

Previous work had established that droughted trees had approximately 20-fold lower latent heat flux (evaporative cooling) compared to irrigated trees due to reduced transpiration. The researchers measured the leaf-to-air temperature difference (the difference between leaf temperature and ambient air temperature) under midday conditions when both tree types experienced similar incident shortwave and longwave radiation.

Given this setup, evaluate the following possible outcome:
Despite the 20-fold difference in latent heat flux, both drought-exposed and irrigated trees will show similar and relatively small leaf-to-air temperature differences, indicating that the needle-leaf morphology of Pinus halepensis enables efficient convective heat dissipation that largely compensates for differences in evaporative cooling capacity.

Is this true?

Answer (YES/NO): YES